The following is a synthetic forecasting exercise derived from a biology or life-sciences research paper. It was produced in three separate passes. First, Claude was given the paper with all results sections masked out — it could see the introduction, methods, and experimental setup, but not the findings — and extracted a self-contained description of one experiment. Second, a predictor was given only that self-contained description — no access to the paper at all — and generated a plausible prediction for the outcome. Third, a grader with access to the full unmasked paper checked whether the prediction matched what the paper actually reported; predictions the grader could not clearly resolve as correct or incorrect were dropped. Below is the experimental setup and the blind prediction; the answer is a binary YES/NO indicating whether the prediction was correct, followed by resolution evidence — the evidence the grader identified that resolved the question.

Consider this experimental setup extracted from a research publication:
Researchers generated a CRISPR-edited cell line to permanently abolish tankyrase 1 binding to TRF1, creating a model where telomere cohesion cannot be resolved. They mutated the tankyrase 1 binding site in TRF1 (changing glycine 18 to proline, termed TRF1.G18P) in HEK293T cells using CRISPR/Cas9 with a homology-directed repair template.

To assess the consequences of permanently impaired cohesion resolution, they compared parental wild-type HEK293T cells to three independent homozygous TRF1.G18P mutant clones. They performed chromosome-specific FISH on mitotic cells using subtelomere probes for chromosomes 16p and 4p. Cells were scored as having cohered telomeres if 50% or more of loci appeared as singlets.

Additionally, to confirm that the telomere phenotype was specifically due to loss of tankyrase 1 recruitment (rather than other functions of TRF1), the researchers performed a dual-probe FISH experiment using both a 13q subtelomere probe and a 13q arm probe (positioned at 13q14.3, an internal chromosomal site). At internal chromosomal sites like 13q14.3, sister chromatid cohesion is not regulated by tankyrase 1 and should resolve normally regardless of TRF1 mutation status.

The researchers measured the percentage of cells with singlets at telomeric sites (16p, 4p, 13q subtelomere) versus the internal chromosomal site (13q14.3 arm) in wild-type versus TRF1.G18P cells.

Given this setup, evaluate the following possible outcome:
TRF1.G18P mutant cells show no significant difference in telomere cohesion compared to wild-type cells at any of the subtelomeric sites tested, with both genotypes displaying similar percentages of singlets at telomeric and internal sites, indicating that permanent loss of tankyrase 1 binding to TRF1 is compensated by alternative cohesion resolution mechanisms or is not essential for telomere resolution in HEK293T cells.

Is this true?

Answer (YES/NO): NO